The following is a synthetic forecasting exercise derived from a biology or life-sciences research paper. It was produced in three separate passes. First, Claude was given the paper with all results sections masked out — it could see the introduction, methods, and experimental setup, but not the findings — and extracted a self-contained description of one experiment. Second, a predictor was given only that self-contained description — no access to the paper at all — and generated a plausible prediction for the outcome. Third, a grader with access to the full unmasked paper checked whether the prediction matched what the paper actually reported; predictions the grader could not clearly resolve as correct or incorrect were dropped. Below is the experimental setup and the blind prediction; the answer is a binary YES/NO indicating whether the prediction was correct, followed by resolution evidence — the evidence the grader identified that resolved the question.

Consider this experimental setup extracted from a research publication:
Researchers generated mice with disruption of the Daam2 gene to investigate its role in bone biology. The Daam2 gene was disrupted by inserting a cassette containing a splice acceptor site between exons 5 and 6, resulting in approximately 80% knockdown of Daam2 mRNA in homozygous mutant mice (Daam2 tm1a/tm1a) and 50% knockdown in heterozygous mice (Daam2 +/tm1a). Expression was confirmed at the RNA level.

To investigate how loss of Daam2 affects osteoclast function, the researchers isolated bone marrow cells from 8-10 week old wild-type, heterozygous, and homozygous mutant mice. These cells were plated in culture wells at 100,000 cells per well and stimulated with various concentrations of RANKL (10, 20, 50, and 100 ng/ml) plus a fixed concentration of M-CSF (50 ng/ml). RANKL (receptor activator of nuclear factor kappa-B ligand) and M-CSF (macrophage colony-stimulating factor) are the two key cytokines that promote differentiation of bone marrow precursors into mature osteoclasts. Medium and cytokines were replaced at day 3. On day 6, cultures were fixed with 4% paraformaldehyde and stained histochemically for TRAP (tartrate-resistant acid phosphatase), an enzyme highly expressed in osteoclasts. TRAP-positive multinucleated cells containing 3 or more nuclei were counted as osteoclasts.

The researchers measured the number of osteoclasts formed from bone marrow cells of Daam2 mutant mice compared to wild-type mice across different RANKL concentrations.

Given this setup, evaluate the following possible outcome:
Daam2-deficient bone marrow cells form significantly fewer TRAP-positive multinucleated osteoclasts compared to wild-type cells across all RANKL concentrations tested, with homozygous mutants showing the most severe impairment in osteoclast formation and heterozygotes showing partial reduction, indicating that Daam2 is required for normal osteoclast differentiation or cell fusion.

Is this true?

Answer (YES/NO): NO